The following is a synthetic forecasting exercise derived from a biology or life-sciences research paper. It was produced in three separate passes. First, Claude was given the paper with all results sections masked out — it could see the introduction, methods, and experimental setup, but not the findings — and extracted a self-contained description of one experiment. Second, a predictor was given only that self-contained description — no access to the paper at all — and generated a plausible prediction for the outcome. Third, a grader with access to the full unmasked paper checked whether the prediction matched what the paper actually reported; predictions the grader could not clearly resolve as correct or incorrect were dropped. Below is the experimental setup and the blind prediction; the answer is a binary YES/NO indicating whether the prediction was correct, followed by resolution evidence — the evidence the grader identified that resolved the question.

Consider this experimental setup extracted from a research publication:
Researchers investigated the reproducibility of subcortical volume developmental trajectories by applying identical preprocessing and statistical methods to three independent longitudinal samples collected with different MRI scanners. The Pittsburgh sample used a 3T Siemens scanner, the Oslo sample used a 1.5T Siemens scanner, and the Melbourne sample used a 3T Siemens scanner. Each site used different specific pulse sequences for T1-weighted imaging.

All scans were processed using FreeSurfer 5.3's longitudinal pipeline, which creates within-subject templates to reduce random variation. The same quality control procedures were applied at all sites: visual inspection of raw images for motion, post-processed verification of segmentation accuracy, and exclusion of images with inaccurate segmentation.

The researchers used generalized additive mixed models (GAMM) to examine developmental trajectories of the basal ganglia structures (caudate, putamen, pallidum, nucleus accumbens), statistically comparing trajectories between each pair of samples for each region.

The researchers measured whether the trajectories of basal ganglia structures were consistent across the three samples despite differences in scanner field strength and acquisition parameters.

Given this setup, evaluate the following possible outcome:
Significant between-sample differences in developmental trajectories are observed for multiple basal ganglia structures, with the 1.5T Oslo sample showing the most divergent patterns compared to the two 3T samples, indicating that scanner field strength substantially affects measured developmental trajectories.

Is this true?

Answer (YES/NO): NO